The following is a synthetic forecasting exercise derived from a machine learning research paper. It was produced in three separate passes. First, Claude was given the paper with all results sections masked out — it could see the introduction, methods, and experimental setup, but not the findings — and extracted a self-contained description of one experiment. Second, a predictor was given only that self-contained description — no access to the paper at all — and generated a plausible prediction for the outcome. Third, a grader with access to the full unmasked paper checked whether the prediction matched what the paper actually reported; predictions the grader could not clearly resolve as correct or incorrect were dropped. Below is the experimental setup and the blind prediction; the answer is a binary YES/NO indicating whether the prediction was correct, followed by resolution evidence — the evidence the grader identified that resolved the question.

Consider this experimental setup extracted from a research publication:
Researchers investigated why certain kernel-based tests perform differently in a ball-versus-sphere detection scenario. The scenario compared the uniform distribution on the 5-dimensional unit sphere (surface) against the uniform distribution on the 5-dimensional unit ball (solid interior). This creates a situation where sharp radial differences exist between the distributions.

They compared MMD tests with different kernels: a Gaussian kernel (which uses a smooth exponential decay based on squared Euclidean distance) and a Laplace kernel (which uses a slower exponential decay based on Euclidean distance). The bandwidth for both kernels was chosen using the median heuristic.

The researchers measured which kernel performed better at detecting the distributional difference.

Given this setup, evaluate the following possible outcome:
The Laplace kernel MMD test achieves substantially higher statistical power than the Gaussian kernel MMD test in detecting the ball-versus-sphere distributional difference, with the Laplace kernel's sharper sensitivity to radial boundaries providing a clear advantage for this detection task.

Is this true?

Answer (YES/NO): YES